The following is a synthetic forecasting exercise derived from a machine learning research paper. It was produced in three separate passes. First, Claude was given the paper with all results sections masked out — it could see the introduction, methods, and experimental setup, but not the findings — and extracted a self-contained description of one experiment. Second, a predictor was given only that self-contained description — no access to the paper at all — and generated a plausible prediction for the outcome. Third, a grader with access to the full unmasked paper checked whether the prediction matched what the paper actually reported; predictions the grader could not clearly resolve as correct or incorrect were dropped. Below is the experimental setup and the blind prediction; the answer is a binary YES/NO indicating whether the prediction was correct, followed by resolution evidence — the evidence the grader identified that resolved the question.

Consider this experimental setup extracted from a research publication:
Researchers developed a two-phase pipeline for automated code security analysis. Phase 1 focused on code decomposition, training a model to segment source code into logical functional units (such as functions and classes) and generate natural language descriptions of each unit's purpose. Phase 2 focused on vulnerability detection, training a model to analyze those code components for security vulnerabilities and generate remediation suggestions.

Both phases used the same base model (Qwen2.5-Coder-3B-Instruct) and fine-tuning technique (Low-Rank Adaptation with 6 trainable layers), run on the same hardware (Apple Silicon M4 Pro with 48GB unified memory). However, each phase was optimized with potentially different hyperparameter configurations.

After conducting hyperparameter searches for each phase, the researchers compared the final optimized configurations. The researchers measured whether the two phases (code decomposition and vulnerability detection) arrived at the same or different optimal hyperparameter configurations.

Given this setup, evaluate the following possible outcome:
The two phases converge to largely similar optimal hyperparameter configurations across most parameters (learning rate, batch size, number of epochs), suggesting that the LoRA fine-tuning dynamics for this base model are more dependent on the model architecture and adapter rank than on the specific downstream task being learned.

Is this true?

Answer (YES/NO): NO